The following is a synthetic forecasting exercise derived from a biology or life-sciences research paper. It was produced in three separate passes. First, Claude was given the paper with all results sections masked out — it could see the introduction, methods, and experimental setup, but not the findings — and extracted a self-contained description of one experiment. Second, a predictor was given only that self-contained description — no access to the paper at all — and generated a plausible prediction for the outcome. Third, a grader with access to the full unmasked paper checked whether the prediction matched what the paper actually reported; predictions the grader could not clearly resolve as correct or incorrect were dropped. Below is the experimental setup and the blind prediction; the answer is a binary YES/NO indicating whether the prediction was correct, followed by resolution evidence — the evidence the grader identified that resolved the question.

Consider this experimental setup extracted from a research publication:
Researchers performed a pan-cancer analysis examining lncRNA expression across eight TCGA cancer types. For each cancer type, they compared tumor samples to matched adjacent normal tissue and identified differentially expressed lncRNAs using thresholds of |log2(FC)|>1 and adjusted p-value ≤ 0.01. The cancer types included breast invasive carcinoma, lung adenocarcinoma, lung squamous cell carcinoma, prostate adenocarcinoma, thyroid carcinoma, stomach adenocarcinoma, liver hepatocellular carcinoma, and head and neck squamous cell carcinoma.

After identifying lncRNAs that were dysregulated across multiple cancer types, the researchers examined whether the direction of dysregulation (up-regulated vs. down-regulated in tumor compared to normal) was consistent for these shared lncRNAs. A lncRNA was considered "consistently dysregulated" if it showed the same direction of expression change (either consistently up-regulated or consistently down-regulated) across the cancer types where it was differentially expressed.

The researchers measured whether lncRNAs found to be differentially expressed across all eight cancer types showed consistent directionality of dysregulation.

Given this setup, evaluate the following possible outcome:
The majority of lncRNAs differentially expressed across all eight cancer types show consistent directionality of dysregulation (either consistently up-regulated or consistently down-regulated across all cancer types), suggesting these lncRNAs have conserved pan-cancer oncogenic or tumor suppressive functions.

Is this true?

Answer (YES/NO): NO